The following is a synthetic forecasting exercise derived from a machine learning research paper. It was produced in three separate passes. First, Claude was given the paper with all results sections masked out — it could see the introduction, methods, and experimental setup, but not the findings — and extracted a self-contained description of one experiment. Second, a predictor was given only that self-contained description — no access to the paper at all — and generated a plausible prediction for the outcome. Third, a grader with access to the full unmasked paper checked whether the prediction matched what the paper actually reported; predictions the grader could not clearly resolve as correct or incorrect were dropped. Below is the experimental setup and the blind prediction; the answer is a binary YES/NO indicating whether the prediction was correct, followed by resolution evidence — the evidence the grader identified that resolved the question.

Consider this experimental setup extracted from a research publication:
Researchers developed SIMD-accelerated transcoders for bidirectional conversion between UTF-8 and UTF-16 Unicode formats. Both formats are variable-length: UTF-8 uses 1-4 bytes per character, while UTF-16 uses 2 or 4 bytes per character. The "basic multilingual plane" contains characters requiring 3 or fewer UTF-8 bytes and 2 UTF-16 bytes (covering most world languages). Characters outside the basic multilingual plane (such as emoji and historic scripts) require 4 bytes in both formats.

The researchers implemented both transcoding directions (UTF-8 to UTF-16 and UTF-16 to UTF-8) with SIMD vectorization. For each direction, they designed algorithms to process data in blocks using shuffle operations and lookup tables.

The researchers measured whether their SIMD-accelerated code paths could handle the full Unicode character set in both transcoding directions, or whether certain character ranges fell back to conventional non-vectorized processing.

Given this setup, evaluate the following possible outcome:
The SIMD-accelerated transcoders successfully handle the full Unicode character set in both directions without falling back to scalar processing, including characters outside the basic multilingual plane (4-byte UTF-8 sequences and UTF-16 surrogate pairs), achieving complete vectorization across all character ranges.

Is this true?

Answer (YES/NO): NO